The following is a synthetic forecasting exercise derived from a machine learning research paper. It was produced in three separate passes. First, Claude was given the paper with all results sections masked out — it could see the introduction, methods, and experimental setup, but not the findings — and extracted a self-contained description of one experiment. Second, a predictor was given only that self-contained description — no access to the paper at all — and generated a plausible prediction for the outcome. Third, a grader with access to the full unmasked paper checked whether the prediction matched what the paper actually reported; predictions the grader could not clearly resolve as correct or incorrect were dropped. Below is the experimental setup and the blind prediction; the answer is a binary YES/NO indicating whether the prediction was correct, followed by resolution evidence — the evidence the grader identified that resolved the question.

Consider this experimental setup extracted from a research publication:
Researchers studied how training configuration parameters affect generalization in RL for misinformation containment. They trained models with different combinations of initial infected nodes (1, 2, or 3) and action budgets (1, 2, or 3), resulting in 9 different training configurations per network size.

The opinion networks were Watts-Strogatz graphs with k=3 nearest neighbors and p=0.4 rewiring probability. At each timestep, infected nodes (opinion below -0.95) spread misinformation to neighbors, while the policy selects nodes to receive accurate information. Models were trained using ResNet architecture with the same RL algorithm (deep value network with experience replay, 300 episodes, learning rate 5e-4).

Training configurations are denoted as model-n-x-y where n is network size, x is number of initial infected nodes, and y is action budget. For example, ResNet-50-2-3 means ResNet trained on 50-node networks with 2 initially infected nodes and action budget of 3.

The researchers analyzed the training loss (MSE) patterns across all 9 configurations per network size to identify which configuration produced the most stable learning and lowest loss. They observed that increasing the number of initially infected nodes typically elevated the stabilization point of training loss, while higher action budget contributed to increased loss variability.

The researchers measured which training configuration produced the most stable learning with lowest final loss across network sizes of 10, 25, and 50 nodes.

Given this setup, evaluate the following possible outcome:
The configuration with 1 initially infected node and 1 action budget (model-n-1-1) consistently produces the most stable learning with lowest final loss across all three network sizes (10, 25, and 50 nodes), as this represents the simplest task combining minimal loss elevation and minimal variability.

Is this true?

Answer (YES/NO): YES